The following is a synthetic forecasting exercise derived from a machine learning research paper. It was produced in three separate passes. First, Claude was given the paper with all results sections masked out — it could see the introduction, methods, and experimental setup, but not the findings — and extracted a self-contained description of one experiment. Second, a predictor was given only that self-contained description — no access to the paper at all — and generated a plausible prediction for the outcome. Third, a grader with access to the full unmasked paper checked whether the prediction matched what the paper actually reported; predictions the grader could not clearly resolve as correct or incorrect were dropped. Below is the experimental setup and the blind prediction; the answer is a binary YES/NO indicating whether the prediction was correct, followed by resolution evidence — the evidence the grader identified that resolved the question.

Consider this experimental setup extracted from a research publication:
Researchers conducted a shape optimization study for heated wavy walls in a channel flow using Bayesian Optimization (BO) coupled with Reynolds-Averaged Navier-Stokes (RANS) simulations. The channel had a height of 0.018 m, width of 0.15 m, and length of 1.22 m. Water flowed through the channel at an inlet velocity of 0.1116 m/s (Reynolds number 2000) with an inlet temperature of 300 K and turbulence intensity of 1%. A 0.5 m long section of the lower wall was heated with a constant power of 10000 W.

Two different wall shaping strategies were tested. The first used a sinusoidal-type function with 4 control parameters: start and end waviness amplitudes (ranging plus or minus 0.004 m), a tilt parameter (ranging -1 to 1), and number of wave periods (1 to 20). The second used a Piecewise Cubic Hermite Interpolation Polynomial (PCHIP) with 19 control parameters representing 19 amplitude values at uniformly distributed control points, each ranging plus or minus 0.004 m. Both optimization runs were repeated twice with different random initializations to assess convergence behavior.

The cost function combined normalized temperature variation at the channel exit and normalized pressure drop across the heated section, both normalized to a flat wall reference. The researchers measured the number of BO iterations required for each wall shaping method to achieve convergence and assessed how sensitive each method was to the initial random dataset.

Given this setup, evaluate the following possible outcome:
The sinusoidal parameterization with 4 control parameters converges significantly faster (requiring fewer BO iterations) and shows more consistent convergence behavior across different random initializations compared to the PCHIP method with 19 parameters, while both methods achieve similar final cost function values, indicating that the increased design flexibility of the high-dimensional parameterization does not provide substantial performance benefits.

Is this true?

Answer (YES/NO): NO